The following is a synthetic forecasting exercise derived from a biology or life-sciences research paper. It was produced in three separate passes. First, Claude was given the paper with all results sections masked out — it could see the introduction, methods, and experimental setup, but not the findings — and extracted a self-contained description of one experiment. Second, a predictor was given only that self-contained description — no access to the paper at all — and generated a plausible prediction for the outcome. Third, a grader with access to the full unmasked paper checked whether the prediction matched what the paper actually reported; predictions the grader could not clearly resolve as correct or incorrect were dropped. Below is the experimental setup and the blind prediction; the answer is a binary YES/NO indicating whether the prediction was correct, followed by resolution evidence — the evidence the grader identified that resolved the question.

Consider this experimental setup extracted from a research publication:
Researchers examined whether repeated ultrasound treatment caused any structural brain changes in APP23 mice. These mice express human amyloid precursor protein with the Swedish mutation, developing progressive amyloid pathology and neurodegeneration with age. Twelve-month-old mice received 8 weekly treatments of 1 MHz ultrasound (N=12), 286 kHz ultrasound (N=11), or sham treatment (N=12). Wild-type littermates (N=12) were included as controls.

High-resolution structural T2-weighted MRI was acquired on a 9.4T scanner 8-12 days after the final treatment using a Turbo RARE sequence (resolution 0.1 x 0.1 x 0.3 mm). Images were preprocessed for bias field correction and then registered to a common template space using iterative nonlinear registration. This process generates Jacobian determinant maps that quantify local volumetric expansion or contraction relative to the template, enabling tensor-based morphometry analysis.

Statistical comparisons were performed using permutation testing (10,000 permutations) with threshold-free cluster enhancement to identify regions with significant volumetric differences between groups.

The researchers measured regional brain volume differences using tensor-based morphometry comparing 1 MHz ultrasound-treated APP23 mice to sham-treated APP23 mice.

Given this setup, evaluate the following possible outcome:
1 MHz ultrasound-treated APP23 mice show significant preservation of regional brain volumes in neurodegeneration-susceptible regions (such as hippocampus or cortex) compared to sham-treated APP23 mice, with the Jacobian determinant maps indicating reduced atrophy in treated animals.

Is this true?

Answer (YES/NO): NO